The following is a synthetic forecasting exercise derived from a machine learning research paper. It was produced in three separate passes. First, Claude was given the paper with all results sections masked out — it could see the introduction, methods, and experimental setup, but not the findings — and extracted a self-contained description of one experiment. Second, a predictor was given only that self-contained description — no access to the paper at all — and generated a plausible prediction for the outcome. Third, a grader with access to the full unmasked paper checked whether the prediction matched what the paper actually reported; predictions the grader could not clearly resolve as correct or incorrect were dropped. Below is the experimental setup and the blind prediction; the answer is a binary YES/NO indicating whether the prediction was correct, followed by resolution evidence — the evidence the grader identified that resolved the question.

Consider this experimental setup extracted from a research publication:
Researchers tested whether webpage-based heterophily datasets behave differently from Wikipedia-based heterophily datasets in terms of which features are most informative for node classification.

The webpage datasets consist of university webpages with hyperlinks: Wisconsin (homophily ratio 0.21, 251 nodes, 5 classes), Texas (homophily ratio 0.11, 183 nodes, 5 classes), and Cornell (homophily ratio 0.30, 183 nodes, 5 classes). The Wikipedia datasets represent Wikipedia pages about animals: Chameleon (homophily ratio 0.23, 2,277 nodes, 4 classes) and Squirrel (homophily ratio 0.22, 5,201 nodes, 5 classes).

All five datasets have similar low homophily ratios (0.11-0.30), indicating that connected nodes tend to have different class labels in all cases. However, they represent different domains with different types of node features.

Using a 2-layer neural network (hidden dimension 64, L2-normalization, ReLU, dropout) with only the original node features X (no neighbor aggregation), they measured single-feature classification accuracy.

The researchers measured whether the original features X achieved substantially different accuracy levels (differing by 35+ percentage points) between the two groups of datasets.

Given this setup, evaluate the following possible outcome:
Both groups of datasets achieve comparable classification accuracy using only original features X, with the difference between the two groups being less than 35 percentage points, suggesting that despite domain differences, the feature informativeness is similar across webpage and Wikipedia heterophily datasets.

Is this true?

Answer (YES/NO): NO